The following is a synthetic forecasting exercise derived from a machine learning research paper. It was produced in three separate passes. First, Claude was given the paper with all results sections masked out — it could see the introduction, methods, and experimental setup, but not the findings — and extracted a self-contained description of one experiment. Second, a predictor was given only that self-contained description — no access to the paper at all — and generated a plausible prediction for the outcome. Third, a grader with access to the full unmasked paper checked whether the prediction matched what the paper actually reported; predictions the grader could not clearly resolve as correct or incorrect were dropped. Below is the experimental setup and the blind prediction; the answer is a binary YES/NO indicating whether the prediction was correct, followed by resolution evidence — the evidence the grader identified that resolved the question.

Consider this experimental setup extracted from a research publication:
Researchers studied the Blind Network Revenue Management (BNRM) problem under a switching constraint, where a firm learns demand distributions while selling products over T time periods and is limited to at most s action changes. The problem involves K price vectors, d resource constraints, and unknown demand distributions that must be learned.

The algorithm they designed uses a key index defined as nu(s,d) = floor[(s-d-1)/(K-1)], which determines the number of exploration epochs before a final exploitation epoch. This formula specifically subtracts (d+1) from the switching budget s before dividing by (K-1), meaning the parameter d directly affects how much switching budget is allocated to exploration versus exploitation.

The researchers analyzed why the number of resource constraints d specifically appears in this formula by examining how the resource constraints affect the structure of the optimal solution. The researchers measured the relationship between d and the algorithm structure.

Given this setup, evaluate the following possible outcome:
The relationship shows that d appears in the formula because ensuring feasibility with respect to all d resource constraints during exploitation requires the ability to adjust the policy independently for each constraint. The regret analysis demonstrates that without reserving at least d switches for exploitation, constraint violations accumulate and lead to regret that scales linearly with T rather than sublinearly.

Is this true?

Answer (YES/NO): NO